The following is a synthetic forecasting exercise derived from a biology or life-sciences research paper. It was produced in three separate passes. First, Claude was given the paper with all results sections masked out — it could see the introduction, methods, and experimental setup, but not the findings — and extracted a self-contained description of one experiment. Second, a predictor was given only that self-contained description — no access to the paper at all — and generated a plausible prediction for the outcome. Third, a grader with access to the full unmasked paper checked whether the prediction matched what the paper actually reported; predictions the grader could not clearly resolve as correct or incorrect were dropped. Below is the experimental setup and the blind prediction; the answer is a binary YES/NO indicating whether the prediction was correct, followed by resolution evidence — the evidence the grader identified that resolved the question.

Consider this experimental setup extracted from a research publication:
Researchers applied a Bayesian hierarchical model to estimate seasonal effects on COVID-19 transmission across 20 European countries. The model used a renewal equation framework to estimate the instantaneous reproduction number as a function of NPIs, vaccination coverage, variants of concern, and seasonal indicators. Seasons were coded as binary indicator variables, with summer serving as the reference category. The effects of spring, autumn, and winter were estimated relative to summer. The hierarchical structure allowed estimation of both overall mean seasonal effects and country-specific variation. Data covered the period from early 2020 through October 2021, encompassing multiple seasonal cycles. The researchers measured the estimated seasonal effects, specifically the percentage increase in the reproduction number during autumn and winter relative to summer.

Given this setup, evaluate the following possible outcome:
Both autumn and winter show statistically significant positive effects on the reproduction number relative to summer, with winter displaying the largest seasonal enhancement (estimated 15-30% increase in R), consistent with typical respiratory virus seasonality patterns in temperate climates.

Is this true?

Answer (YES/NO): NO